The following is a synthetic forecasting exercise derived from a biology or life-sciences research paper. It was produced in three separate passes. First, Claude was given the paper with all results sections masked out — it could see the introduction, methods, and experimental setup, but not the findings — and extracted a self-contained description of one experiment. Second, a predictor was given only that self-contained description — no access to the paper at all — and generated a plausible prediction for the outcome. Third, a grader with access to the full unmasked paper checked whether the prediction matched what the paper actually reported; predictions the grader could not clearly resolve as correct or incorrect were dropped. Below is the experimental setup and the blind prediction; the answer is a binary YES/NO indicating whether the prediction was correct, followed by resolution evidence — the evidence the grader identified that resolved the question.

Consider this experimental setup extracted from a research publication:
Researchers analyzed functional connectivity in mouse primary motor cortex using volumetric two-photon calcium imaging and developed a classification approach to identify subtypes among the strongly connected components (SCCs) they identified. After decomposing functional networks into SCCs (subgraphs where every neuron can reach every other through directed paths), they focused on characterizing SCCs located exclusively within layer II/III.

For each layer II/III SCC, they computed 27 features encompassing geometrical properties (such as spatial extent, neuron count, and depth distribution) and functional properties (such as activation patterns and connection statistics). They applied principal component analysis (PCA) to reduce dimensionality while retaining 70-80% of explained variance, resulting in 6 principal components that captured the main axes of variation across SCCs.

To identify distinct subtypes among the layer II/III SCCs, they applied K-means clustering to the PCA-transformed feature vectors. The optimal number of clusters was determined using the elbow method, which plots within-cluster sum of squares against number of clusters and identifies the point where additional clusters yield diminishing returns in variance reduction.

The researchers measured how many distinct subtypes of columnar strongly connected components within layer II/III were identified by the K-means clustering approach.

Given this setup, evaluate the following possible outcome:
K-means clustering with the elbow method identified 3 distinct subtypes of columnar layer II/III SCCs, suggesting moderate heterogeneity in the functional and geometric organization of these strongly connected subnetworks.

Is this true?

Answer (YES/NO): NO